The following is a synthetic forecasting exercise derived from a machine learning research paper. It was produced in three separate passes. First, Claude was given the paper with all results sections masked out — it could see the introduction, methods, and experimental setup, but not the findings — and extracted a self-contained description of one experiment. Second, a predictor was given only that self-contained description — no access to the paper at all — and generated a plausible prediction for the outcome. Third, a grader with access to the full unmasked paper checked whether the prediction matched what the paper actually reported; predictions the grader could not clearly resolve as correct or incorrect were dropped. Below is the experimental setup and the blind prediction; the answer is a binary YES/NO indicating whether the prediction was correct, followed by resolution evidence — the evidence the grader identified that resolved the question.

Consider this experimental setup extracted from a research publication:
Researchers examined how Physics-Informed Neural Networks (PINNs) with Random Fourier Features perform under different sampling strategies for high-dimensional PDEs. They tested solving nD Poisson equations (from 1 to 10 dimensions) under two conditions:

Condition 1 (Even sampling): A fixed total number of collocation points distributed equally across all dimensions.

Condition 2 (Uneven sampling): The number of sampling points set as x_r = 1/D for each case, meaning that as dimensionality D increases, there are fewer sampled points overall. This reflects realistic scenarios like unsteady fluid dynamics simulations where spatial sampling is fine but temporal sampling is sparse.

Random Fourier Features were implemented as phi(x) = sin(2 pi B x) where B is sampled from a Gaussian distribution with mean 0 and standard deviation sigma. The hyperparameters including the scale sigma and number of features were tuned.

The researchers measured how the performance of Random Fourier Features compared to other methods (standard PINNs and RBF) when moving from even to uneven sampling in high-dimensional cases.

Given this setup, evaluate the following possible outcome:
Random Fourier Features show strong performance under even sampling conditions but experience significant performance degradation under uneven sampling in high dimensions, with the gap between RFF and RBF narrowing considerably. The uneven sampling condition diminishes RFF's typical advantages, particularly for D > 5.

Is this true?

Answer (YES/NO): NO